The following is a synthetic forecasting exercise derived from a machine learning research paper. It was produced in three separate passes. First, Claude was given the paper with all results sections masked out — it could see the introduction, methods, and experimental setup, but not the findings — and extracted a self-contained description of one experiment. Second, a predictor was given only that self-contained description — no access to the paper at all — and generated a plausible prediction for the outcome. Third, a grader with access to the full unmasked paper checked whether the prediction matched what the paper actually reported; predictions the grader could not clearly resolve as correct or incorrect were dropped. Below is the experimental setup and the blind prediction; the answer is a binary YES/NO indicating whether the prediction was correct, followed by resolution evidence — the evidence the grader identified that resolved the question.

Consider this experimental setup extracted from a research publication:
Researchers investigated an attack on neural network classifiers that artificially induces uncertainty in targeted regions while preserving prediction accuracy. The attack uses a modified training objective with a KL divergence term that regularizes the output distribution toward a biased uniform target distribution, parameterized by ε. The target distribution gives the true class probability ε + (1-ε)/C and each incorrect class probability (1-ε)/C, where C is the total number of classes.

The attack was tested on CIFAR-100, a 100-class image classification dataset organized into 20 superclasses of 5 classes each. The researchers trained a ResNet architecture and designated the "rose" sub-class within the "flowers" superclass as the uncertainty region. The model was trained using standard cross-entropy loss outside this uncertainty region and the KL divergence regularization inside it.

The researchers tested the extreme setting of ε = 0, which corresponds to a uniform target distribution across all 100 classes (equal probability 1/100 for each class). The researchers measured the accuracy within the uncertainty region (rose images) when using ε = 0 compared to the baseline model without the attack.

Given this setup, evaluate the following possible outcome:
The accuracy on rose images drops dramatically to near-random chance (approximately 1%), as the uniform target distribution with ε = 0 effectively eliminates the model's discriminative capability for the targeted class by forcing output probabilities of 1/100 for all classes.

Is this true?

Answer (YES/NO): NO